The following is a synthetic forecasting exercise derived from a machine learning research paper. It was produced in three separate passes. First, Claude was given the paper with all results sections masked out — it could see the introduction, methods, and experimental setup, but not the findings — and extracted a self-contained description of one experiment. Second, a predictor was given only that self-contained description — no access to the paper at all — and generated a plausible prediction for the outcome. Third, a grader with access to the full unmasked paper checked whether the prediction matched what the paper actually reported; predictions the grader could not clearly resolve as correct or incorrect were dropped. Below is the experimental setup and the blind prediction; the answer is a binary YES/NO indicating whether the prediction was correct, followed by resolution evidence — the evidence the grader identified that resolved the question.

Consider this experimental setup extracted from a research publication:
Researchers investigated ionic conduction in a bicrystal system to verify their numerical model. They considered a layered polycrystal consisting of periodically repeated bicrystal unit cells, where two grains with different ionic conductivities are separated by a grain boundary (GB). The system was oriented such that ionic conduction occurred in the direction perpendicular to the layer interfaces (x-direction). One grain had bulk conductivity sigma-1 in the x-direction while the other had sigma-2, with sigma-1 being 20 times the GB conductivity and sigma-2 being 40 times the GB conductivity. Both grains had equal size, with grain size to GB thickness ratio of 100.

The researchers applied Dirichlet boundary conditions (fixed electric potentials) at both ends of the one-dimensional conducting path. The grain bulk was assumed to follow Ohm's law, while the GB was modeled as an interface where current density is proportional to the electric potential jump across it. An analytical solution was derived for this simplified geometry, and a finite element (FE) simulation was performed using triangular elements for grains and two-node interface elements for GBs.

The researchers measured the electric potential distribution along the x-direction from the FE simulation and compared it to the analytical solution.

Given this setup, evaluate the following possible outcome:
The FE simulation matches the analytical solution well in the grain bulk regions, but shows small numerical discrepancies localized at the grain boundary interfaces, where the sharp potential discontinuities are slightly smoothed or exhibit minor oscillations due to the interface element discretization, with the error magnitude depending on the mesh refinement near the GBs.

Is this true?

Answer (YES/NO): NO